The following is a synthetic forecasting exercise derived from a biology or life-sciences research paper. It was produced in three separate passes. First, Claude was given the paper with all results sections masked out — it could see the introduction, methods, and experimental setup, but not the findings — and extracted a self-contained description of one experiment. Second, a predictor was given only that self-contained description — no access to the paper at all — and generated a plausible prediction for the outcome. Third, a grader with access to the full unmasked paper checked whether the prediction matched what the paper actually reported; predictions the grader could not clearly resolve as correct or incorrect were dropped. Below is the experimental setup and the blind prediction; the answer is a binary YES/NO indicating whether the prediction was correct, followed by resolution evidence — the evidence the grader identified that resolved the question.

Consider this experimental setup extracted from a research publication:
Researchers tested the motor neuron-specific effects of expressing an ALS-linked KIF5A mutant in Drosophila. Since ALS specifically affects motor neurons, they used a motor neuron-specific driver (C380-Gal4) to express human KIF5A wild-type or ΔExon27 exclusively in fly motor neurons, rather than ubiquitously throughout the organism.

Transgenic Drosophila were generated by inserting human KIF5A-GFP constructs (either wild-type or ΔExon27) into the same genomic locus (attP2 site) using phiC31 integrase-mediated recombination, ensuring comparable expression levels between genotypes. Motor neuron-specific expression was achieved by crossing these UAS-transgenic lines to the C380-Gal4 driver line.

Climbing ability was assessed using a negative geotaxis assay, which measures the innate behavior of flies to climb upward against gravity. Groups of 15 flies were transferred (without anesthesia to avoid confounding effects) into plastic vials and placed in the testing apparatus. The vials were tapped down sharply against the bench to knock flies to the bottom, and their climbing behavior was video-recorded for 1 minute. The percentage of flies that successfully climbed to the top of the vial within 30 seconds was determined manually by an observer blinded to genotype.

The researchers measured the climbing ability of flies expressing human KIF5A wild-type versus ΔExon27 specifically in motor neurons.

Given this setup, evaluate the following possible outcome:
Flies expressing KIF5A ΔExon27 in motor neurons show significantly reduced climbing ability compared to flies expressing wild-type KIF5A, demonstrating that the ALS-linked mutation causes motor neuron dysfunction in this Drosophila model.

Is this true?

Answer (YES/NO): YES